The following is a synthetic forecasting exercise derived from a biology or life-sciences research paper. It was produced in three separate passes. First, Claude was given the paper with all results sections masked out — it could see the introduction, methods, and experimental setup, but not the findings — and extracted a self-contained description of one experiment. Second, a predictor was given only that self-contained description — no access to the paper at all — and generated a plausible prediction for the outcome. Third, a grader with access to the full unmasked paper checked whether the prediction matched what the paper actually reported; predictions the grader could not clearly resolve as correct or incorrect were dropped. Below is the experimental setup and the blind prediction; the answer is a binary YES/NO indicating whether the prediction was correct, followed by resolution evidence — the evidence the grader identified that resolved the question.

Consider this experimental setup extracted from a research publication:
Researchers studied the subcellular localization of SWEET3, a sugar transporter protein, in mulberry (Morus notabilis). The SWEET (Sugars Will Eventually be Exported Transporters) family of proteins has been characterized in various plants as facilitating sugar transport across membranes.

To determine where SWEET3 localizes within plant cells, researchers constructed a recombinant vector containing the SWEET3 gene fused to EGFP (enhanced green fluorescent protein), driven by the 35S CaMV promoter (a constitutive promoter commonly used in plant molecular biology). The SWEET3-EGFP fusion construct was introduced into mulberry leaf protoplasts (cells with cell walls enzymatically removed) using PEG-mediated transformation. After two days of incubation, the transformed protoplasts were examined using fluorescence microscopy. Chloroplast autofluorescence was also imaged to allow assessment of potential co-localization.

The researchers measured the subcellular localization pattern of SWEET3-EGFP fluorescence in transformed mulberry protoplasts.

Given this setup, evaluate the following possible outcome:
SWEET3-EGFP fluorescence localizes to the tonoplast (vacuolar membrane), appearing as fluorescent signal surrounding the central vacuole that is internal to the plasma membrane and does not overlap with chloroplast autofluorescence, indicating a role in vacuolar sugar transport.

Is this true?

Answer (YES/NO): NO